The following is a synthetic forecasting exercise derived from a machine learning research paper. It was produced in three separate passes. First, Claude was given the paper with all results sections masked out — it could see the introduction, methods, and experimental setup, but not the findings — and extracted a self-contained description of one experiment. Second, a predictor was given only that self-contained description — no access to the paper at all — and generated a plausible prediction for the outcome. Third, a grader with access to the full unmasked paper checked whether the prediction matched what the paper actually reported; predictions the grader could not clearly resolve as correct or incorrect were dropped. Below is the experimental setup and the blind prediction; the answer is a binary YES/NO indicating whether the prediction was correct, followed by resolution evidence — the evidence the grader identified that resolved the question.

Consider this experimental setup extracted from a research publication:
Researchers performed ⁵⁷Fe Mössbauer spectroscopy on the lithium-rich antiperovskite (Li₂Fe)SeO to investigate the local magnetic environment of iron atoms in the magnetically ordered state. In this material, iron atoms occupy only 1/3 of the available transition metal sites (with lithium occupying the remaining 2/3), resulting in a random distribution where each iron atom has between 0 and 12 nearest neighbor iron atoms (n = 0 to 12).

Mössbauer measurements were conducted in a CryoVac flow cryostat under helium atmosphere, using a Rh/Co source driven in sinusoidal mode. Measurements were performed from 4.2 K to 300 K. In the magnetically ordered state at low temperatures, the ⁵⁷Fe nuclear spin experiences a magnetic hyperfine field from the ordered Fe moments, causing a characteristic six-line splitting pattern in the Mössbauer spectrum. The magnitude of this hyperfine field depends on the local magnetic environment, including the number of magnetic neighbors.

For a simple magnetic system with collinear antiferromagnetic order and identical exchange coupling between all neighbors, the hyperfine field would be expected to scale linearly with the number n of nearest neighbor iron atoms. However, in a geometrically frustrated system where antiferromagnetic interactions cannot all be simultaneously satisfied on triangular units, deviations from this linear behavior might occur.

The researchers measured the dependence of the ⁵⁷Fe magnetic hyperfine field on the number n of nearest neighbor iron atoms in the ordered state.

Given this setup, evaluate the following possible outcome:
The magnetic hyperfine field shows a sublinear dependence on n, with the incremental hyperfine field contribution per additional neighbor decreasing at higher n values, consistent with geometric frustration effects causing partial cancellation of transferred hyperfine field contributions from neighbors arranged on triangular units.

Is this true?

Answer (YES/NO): YES